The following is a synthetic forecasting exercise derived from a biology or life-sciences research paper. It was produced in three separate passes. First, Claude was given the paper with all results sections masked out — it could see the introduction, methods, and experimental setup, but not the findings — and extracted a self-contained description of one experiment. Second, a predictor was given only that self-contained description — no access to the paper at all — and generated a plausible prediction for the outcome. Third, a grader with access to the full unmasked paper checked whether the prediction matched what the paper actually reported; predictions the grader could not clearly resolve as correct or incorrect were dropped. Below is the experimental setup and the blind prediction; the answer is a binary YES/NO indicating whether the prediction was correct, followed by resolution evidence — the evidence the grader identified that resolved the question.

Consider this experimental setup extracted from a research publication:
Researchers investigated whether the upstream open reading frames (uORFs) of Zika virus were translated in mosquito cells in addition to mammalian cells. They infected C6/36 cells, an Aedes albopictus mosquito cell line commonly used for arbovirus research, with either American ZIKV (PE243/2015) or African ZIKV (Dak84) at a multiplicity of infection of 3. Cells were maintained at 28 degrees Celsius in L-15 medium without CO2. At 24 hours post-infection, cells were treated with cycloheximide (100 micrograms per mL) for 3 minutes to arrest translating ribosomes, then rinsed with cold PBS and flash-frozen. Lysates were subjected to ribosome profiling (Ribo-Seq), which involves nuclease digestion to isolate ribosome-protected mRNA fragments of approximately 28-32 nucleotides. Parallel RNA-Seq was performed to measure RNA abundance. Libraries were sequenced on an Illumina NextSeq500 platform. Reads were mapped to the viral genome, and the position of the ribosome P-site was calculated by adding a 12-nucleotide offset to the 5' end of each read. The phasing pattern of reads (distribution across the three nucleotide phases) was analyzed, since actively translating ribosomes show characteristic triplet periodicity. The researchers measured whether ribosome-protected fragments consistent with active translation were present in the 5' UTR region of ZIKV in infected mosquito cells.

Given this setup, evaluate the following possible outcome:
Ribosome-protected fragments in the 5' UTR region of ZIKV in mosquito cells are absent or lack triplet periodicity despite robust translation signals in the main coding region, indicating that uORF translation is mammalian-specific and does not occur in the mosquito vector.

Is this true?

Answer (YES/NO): NO